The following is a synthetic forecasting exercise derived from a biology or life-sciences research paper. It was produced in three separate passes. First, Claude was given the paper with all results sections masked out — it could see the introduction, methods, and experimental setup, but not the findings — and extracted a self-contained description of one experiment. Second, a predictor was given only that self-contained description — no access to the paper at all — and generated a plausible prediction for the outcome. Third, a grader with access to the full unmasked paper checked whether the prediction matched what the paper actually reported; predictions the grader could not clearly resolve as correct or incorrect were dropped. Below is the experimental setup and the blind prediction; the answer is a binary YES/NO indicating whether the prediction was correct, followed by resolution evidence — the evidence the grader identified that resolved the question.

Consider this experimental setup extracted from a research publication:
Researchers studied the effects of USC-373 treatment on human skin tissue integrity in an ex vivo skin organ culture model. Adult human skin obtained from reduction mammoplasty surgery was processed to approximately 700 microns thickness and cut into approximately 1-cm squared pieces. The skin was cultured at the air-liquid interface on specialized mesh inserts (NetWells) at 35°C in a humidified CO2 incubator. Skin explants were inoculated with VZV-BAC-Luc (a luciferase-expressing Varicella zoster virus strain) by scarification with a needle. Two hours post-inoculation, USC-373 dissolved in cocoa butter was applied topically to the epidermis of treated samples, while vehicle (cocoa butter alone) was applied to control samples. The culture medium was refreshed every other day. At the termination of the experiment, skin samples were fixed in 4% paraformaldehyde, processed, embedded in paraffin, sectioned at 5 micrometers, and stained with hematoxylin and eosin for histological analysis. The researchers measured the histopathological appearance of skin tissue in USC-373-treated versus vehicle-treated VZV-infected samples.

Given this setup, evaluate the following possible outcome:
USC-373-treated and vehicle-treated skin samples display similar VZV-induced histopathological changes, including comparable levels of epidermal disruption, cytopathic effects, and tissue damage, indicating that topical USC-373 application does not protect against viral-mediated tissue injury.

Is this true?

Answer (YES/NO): NO